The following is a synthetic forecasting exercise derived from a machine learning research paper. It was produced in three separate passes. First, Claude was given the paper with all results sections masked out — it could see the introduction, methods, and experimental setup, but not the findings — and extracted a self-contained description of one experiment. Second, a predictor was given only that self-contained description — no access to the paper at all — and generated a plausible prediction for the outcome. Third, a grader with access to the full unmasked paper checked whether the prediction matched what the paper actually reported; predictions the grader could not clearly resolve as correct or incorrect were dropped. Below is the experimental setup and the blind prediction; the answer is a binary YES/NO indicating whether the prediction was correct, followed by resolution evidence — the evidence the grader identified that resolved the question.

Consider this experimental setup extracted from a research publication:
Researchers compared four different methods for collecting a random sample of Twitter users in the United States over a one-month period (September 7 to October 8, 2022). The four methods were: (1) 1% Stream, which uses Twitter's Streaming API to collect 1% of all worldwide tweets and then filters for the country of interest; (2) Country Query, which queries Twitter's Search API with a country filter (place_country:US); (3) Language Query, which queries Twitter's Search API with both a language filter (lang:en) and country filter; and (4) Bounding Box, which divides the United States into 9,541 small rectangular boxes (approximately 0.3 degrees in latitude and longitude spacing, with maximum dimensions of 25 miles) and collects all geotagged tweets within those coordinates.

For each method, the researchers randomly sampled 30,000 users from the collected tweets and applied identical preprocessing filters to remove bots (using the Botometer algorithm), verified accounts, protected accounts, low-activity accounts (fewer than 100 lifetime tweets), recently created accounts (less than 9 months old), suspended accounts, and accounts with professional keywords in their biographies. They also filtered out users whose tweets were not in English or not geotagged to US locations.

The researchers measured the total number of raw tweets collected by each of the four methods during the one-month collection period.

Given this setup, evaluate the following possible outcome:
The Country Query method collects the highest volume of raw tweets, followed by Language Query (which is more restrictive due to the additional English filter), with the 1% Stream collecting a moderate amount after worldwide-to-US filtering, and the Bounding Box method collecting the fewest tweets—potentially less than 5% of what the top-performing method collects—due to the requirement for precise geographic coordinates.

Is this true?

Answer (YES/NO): NO